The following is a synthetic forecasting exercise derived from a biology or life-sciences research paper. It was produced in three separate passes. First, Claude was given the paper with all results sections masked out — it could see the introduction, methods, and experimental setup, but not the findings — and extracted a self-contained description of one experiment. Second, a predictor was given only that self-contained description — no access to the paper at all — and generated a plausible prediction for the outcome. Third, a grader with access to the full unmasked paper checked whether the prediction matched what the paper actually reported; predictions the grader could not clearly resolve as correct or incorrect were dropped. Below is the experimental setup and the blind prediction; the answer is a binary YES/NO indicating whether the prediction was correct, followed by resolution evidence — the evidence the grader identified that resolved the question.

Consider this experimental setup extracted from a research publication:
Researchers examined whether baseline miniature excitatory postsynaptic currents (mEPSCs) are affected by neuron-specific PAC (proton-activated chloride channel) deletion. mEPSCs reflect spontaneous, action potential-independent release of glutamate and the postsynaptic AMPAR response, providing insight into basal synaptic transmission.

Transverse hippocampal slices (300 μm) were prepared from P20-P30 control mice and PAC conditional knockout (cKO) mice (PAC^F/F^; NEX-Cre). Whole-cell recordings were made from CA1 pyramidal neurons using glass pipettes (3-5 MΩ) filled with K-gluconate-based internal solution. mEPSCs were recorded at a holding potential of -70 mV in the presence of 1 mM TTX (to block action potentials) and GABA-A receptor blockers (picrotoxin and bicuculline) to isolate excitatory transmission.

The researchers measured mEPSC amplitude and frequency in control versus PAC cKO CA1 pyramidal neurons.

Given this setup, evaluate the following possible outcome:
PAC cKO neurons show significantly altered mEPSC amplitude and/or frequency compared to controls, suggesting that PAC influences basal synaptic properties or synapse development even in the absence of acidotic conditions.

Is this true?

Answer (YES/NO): NO